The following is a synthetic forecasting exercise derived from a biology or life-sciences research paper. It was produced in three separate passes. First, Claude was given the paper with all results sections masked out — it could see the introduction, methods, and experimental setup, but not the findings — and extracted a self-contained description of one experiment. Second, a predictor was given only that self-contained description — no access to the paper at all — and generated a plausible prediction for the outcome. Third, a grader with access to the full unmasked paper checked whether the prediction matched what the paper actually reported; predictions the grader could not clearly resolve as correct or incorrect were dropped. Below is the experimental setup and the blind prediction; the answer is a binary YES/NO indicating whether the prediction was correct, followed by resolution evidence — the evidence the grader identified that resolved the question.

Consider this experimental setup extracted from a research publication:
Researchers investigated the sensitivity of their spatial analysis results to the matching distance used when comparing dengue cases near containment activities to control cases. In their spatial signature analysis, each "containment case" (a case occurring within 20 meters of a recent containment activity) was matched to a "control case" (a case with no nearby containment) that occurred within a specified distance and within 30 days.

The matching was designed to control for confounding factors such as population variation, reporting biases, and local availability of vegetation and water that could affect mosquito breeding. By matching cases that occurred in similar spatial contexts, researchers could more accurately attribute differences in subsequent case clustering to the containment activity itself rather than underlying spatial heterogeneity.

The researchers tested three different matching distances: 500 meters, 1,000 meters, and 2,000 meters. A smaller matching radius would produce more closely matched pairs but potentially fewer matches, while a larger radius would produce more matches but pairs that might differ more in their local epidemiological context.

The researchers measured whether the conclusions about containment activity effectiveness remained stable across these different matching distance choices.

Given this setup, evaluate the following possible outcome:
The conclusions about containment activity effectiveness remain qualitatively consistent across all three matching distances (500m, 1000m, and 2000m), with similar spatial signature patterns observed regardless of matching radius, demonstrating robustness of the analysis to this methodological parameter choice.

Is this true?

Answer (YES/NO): YES